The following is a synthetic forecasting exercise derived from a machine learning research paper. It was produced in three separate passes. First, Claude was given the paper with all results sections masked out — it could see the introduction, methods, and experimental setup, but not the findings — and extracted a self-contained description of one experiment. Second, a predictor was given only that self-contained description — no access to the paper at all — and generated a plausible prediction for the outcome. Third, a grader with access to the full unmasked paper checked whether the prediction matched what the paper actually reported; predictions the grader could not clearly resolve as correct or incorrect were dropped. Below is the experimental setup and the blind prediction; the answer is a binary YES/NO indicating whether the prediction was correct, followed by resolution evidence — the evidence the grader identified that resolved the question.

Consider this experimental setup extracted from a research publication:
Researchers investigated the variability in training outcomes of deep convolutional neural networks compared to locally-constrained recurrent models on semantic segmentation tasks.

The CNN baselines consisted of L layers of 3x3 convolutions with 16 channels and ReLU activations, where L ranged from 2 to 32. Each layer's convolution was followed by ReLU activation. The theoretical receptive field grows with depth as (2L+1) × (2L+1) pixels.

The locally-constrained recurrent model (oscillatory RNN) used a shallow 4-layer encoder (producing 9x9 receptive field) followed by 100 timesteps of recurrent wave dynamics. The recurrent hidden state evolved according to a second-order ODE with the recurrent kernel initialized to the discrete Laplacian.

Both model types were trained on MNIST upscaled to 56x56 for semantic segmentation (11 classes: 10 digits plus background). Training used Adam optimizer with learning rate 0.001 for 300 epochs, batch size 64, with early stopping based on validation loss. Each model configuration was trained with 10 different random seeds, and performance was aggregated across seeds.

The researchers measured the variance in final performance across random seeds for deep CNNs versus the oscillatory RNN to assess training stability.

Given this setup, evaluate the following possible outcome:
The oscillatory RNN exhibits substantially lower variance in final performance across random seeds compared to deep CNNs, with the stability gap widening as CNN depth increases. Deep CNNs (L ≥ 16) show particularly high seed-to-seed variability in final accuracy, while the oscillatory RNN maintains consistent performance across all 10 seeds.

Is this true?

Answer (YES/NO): YES